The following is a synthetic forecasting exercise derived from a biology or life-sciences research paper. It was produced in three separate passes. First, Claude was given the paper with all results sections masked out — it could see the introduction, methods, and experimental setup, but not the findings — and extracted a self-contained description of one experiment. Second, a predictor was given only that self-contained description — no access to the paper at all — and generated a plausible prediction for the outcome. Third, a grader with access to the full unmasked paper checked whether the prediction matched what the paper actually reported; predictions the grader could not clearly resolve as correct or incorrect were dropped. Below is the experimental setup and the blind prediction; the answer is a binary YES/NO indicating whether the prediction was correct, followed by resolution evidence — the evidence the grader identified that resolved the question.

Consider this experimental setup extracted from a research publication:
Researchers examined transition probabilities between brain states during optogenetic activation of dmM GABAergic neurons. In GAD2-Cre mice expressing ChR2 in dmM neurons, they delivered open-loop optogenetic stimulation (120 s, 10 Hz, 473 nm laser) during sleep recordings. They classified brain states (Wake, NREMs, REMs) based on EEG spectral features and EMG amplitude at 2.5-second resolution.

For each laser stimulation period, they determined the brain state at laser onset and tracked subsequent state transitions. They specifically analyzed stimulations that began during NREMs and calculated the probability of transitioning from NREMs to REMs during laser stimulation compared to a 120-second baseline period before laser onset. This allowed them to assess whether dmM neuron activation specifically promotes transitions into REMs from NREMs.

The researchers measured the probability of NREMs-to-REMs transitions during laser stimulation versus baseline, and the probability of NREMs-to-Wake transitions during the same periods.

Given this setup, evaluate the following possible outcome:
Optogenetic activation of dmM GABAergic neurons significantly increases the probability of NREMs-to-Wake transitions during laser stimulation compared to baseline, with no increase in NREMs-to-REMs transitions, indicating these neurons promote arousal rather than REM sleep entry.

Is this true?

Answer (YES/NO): NO